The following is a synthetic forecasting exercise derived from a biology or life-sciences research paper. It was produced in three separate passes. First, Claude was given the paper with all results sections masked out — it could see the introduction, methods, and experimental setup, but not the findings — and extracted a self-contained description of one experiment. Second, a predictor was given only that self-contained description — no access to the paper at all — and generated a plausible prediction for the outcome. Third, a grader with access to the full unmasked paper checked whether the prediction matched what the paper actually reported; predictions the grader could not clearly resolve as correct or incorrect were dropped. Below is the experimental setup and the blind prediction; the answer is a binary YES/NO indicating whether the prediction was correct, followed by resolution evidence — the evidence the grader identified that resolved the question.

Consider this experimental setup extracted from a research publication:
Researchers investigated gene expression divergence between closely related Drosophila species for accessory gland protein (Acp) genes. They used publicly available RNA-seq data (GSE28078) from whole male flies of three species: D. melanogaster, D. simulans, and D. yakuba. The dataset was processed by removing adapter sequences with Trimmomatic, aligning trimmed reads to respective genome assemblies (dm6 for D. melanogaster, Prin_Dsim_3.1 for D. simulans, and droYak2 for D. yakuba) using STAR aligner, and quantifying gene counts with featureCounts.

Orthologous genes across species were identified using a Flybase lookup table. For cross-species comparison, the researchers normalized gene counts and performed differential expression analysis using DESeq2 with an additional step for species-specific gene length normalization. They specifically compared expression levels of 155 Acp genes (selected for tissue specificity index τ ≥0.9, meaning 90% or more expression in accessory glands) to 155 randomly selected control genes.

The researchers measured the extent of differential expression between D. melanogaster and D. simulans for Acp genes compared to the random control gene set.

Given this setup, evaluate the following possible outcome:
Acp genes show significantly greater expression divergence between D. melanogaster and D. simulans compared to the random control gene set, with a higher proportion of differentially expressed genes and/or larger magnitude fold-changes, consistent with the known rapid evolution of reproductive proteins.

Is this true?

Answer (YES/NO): YES